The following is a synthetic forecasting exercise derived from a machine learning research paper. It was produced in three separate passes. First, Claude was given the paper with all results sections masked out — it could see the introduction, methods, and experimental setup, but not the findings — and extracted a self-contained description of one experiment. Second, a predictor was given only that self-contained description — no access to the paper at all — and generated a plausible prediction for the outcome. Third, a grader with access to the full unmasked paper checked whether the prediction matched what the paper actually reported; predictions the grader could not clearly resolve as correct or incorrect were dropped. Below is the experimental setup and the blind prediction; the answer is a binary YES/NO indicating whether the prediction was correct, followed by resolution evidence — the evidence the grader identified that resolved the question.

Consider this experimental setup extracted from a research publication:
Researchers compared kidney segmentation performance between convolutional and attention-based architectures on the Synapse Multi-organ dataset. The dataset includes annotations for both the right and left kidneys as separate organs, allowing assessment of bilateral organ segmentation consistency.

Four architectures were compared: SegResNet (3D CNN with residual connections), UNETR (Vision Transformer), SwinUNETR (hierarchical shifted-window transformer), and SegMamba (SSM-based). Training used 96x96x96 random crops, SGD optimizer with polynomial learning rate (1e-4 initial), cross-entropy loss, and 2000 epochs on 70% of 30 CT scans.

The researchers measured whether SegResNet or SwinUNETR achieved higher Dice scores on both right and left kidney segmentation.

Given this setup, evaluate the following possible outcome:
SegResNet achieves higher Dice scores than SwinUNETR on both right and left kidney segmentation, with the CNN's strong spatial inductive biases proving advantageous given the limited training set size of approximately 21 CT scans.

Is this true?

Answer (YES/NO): NO